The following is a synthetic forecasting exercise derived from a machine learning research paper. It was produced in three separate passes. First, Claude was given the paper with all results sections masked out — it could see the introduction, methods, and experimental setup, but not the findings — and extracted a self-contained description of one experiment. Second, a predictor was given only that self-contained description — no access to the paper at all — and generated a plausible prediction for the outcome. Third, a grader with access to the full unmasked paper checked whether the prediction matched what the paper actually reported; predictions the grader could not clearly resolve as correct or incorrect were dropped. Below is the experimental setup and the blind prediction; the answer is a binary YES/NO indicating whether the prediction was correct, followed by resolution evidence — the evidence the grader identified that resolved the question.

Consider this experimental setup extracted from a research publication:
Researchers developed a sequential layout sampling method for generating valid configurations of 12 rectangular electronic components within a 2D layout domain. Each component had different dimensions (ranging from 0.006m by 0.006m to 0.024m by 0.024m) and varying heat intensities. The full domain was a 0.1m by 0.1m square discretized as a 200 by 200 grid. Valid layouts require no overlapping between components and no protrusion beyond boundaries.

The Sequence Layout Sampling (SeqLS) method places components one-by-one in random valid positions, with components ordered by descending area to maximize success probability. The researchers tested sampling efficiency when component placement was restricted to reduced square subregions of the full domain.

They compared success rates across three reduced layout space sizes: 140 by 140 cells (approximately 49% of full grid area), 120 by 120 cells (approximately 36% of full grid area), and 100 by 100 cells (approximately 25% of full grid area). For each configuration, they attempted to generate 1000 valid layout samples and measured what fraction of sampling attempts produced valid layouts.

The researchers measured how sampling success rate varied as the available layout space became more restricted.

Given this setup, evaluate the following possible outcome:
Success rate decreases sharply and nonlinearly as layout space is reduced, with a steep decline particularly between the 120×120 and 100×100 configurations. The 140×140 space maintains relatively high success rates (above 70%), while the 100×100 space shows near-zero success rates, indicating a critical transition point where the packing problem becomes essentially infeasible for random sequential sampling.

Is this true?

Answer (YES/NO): NO